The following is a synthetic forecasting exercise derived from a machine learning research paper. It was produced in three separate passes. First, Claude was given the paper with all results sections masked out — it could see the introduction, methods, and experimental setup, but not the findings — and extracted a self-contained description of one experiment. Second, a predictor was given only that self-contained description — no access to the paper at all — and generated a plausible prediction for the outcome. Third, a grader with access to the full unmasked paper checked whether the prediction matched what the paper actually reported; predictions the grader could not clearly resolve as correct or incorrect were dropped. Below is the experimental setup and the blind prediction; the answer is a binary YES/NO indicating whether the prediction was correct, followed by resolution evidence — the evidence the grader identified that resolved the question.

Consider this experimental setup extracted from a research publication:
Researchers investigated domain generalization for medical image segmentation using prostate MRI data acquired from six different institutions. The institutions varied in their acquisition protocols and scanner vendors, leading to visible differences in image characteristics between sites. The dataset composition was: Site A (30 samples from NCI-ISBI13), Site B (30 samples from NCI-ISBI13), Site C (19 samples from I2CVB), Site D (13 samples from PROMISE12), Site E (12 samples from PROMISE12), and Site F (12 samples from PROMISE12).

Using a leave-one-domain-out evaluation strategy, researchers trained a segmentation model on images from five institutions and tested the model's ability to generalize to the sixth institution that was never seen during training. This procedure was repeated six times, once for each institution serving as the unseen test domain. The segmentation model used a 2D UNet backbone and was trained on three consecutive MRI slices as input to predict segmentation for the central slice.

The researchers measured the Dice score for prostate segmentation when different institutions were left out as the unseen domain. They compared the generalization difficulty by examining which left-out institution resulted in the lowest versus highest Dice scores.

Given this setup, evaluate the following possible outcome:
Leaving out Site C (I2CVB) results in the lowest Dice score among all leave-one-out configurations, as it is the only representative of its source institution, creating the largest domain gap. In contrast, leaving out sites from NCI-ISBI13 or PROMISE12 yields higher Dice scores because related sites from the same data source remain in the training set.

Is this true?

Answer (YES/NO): YES